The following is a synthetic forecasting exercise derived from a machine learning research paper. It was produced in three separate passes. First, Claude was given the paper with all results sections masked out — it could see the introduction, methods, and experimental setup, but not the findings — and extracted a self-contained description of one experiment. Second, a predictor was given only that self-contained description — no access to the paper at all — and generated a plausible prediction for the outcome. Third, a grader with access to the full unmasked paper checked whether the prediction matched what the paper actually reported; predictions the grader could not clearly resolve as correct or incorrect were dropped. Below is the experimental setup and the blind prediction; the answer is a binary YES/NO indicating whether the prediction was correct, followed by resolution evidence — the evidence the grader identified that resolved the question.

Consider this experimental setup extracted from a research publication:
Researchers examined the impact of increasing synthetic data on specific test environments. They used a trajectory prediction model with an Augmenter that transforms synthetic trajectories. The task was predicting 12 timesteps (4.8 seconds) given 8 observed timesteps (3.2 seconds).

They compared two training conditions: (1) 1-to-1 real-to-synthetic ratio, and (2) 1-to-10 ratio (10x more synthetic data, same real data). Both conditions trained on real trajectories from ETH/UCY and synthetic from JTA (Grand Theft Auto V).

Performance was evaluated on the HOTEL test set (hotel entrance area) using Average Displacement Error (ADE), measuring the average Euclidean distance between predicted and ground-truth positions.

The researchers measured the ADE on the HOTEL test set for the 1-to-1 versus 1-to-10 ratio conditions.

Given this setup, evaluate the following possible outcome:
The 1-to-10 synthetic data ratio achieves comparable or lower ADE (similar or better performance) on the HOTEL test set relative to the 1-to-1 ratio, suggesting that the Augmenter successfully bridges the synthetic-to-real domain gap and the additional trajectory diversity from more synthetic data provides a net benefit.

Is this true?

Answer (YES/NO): NO